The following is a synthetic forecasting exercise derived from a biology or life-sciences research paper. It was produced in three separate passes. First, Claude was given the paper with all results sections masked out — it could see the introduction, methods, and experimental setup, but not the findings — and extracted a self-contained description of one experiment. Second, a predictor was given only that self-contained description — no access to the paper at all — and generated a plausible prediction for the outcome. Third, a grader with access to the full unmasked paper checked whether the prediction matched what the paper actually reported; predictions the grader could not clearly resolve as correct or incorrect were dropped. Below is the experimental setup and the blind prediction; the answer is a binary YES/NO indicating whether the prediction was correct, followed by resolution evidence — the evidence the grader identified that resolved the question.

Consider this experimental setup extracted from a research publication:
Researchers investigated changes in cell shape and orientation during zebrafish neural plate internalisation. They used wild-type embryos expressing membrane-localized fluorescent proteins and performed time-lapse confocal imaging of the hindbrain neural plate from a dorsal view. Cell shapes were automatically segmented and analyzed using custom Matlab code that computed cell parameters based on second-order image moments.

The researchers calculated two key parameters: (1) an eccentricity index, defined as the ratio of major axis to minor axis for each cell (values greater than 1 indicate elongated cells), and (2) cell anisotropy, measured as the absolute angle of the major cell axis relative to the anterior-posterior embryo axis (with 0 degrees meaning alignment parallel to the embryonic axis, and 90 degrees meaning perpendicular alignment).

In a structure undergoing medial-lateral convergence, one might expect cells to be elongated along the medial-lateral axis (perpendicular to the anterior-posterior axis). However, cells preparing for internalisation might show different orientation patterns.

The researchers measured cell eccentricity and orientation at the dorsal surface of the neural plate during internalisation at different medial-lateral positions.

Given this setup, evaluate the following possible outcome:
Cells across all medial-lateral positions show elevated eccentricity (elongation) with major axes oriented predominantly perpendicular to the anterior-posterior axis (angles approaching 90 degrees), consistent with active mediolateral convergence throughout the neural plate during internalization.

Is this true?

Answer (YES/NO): NO